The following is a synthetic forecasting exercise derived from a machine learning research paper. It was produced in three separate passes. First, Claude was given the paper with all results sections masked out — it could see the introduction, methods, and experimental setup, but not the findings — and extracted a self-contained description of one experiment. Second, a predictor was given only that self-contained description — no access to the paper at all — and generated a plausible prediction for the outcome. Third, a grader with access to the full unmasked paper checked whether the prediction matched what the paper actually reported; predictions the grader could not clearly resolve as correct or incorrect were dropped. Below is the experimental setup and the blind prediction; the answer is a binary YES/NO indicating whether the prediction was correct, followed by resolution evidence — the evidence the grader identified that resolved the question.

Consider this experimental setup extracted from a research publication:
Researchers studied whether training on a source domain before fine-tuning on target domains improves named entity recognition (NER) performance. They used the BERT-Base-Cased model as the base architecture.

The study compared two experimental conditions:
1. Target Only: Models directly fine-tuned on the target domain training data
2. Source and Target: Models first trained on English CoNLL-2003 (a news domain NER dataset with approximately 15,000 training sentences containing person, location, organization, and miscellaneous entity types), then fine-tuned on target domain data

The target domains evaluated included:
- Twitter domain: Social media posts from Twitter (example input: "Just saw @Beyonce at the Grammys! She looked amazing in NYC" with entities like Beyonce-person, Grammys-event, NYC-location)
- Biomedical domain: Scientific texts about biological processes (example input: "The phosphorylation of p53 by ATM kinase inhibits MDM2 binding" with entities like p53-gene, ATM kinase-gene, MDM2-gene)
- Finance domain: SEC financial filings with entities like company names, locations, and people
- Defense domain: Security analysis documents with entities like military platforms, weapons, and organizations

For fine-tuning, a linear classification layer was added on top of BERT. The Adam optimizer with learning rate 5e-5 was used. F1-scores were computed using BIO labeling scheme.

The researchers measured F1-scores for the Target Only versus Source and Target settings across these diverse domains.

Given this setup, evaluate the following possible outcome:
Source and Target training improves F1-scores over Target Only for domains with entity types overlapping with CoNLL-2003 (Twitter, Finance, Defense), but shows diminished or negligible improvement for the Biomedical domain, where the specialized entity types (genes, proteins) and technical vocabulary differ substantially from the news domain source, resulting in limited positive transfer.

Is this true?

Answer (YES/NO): NO